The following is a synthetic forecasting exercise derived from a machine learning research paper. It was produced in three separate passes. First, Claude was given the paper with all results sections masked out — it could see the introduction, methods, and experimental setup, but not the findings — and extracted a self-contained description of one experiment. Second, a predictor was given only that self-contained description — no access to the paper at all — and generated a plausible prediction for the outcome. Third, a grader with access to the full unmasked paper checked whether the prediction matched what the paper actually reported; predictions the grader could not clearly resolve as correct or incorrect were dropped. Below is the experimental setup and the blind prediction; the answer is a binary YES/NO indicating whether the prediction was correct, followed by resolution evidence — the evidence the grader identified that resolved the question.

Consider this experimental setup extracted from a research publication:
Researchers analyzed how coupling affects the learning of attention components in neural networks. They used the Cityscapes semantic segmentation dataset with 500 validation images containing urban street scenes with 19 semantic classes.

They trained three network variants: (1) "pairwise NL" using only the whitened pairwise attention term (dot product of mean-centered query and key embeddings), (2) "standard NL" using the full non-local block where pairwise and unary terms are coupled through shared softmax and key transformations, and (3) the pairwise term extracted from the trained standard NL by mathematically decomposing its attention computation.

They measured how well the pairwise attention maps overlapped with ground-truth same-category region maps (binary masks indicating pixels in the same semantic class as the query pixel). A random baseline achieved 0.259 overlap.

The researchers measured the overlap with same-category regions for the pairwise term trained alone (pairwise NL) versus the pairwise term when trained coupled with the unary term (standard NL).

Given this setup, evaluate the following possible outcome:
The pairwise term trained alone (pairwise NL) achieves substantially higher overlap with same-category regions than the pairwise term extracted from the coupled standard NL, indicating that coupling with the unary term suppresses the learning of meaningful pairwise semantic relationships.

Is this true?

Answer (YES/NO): YES